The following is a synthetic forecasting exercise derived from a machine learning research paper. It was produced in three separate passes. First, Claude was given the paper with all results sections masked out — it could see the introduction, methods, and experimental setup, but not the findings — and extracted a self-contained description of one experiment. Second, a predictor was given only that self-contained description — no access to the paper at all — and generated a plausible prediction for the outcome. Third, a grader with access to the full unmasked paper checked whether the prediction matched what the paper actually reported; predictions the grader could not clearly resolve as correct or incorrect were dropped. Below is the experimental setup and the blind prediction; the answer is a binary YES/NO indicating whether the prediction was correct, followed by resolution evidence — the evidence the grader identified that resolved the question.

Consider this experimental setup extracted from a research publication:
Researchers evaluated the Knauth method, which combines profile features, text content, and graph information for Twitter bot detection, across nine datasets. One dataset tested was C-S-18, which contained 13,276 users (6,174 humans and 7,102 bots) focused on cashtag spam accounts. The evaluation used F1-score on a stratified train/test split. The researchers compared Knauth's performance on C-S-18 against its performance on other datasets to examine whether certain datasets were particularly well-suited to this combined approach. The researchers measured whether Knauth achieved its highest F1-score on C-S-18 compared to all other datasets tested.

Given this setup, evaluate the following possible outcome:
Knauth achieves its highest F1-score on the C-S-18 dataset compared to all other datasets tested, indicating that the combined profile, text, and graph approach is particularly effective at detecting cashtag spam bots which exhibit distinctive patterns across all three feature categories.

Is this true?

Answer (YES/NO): YES